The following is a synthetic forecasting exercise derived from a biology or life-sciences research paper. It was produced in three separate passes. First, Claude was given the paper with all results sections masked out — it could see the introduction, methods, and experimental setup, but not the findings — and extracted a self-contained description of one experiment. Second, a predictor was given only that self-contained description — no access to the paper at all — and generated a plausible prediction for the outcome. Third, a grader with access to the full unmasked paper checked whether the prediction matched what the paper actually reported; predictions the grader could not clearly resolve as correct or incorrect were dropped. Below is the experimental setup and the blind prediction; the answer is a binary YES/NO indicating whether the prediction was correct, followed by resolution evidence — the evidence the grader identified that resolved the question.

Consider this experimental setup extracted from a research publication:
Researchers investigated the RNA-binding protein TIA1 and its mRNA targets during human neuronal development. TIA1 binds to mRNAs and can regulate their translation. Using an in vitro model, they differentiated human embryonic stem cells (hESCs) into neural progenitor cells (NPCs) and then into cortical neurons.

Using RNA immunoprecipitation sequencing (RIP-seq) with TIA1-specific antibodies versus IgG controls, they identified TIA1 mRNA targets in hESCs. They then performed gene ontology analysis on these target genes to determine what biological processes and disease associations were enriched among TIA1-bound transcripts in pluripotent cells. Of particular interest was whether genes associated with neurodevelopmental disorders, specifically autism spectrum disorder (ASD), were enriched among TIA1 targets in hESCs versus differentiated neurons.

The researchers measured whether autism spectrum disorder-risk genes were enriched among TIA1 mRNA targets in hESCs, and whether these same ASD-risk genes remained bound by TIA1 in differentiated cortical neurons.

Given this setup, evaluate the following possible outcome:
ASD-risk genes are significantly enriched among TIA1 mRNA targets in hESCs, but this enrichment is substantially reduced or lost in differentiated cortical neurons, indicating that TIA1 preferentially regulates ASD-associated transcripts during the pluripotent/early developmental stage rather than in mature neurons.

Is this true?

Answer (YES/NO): YES